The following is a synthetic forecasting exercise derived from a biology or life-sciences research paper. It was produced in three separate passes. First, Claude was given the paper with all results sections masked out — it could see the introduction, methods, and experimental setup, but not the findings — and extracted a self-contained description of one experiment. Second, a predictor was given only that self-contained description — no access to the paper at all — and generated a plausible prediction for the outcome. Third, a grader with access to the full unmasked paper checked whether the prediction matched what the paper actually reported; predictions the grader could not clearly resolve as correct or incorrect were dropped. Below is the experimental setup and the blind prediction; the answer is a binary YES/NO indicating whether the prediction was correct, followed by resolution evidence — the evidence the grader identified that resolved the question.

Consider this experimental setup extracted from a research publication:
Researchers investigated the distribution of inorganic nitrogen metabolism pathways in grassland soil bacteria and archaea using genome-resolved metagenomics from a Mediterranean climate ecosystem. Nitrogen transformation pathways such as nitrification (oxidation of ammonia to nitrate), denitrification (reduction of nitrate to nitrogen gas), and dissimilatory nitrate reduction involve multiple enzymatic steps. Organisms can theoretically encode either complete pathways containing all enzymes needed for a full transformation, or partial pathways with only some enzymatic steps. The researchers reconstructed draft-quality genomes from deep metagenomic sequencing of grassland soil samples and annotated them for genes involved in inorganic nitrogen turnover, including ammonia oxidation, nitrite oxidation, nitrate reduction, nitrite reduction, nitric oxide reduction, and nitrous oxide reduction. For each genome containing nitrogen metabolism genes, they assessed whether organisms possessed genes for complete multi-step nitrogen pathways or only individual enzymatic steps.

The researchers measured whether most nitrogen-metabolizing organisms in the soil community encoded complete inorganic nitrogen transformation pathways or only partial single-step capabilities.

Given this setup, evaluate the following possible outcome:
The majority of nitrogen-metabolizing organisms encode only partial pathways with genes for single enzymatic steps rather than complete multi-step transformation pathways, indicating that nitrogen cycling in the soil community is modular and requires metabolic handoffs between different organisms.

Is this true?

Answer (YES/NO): YES